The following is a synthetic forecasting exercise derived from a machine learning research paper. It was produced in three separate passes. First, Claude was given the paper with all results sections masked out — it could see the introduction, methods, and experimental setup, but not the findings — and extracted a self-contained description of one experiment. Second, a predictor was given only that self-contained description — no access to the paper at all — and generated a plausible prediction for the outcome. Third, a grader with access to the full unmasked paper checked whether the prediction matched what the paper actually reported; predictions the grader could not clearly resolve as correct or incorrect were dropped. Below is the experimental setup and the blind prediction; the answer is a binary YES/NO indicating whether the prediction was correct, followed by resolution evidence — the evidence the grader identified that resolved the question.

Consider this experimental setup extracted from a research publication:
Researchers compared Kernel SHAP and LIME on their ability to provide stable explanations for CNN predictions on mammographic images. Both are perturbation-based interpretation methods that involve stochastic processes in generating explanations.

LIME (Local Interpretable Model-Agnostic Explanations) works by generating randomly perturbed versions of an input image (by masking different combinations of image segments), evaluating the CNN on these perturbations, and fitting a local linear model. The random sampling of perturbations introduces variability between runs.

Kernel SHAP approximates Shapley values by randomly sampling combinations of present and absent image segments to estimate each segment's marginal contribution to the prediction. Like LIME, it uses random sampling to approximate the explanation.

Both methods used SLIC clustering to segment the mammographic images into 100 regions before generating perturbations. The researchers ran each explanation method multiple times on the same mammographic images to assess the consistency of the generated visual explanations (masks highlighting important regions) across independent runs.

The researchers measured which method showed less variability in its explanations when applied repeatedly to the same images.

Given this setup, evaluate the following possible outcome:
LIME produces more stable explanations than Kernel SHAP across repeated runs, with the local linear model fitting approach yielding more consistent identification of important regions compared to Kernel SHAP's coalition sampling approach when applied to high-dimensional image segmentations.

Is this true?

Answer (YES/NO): NO